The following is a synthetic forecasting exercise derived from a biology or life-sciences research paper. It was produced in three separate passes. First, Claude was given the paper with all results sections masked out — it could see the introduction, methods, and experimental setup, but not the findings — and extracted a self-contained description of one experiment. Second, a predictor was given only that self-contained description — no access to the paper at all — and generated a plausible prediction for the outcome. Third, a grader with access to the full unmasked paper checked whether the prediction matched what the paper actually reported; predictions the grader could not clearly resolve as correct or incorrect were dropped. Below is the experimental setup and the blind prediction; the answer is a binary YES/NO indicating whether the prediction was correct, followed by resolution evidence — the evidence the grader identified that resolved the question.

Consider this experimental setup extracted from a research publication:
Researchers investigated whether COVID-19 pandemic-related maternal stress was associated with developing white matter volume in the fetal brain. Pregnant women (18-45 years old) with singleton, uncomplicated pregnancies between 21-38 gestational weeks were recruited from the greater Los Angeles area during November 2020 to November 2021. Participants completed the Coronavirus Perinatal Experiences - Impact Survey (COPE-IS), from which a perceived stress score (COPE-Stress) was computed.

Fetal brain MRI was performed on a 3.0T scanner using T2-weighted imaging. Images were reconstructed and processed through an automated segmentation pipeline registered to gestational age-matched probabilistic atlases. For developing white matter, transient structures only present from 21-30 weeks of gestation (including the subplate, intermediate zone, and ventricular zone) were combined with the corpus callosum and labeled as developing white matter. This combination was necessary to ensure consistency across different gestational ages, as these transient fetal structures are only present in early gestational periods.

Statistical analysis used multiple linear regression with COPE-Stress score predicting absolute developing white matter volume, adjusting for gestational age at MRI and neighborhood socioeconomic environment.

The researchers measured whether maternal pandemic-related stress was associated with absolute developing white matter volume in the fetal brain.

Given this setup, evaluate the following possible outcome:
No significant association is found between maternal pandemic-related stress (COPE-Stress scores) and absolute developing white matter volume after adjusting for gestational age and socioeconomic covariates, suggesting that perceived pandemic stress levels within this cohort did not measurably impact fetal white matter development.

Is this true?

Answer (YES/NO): YES